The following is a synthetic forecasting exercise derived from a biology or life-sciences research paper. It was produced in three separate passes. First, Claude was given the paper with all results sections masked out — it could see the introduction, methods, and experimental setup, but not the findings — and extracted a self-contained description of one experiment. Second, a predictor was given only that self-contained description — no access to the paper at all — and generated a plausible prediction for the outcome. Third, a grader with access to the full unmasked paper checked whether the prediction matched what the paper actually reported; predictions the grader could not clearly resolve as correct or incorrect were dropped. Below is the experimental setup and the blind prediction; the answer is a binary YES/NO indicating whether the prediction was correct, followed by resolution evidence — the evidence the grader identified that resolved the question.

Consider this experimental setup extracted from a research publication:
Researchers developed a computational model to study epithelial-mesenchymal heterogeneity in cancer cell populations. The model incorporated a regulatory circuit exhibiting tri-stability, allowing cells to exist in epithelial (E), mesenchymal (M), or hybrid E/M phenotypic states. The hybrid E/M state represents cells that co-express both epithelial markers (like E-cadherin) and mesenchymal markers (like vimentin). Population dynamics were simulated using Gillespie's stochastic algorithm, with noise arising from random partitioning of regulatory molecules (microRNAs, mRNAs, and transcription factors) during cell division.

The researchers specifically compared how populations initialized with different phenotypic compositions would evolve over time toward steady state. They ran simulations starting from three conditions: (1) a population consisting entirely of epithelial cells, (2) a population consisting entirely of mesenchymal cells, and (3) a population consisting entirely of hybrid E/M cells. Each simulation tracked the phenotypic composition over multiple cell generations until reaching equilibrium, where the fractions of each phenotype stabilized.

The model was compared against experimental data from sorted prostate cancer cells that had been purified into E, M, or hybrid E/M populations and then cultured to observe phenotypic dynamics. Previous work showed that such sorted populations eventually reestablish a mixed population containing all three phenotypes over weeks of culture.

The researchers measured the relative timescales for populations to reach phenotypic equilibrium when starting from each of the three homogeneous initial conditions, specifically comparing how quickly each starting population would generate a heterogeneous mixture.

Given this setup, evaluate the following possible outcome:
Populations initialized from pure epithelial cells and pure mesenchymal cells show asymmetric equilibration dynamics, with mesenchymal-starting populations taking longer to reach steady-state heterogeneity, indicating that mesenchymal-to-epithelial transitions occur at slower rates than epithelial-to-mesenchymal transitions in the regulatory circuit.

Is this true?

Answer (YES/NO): YES